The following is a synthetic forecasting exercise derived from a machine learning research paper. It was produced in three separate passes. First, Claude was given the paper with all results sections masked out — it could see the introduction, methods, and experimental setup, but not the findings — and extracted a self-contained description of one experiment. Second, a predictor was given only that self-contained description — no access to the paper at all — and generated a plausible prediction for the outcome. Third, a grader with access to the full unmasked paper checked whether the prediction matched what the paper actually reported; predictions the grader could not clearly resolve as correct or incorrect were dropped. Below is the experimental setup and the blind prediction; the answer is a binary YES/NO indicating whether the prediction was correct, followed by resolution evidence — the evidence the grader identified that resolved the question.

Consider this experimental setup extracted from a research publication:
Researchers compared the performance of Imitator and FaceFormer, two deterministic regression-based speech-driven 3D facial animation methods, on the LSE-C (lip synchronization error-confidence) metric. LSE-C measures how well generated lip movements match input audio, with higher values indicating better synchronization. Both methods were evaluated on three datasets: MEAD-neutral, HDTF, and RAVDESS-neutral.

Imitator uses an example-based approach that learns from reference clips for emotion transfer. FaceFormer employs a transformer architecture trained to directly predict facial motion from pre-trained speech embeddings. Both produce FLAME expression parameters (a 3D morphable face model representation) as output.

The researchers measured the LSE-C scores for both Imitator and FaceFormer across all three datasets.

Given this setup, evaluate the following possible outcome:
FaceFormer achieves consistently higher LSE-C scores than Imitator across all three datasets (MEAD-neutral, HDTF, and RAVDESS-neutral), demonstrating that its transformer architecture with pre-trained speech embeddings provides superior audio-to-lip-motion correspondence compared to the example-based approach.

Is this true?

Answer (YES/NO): NO